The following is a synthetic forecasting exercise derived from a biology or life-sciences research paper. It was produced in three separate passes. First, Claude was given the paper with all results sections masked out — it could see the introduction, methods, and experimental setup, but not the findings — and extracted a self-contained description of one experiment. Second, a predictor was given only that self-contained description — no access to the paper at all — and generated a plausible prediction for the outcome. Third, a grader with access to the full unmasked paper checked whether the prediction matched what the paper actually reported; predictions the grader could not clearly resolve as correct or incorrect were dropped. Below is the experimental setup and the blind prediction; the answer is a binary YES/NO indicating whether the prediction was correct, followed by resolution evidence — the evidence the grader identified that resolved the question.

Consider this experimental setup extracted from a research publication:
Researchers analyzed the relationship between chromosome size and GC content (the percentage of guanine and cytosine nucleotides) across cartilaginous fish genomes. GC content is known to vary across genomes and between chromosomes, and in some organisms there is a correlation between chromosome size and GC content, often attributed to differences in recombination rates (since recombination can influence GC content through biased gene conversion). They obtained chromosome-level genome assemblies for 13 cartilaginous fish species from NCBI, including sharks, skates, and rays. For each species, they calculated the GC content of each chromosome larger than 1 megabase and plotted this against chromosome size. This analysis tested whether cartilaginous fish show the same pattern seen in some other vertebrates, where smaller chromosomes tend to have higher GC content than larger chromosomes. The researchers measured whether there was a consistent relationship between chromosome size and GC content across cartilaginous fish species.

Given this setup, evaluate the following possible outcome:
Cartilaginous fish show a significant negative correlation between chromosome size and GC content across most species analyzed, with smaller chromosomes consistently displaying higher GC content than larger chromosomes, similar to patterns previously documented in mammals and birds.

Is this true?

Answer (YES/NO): NO